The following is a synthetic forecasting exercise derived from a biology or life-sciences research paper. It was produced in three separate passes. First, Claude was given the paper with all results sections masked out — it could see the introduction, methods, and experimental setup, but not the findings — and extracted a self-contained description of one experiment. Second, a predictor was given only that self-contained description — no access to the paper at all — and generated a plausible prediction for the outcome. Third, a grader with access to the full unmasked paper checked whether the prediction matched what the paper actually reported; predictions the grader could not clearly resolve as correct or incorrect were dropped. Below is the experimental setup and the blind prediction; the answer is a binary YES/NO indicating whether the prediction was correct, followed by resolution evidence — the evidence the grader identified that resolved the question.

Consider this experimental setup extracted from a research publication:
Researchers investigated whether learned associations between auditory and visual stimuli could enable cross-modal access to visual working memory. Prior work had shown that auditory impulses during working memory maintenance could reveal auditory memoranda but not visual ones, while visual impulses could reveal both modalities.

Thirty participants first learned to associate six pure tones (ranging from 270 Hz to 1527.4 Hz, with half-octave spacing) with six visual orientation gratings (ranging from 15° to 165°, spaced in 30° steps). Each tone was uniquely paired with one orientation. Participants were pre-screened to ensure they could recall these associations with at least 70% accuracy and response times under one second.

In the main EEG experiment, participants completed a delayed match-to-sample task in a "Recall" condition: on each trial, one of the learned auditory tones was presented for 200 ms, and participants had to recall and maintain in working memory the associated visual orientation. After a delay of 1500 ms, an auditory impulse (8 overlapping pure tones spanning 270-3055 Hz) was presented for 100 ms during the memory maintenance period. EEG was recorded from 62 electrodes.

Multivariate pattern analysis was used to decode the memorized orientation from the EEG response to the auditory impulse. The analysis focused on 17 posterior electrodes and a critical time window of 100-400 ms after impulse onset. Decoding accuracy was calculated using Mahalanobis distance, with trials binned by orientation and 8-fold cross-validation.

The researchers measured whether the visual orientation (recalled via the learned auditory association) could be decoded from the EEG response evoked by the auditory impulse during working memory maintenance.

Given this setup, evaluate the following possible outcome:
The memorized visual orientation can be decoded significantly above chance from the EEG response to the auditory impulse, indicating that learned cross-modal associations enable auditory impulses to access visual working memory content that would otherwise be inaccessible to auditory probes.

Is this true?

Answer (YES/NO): YES